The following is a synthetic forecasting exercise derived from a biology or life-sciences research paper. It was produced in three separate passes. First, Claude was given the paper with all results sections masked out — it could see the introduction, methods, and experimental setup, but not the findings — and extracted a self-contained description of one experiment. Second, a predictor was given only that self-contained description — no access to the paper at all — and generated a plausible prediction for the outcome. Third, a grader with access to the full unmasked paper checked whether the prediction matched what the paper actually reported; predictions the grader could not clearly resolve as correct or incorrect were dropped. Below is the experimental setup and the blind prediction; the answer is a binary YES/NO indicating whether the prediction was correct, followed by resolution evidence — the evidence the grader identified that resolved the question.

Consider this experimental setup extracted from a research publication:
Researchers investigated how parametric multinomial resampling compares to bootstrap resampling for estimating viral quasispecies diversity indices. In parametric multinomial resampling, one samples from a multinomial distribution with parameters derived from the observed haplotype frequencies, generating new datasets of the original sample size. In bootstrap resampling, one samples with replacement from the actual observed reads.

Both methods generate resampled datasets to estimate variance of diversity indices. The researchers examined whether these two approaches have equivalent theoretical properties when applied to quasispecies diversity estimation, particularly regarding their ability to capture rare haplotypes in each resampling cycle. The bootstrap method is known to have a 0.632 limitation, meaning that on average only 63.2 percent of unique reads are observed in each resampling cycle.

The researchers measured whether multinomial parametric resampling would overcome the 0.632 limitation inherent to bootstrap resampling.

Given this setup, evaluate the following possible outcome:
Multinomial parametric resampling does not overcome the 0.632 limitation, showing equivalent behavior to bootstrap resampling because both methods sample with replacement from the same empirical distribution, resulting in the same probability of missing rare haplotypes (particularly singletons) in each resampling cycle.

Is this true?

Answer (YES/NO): YES